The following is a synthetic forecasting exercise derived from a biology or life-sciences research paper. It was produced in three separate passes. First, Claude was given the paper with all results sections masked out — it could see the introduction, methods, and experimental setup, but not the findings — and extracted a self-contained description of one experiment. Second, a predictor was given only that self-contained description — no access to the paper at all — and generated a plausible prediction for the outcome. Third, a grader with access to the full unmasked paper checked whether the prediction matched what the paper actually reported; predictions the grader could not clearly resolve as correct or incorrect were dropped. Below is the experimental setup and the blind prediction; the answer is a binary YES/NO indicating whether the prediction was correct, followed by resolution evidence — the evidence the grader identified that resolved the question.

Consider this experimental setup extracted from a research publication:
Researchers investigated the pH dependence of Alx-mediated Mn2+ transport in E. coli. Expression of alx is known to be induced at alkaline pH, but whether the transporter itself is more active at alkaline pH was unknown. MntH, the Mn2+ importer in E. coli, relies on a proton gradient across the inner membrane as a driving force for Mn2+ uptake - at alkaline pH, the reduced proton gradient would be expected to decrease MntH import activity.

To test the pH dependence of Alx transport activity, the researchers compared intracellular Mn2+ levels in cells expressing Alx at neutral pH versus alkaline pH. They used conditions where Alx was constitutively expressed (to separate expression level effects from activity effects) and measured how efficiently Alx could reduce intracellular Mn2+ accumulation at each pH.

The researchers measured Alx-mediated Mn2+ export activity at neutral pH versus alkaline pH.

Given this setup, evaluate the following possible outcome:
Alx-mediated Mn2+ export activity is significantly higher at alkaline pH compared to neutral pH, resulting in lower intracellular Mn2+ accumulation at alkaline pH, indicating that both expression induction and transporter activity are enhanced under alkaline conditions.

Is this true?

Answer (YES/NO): YES